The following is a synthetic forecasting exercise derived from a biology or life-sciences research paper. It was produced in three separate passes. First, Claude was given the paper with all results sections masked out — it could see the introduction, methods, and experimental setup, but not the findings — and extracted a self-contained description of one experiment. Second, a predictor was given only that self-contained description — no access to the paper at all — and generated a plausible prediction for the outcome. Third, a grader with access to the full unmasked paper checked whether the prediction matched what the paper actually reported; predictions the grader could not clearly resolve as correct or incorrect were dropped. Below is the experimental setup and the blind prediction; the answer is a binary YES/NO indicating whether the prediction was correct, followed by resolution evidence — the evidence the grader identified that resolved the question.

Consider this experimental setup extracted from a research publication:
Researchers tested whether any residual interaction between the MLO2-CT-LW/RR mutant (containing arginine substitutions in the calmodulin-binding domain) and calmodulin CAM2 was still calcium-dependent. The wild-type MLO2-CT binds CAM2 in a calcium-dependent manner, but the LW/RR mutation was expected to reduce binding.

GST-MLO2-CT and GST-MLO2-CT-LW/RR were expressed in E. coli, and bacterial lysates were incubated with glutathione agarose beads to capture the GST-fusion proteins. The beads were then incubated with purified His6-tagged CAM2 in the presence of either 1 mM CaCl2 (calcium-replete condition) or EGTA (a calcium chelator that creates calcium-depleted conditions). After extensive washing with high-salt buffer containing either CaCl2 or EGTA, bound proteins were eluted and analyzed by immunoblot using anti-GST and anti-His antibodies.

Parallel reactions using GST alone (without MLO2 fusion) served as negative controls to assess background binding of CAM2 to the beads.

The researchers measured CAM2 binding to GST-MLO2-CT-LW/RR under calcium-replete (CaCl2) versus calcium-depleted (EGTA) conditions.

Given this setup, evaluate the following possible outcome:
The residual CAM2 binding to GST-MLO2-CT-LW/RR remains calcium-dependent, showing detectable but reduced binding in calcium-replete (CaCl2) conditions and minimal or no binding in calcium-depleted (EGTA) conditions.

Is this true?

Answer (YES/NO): YES